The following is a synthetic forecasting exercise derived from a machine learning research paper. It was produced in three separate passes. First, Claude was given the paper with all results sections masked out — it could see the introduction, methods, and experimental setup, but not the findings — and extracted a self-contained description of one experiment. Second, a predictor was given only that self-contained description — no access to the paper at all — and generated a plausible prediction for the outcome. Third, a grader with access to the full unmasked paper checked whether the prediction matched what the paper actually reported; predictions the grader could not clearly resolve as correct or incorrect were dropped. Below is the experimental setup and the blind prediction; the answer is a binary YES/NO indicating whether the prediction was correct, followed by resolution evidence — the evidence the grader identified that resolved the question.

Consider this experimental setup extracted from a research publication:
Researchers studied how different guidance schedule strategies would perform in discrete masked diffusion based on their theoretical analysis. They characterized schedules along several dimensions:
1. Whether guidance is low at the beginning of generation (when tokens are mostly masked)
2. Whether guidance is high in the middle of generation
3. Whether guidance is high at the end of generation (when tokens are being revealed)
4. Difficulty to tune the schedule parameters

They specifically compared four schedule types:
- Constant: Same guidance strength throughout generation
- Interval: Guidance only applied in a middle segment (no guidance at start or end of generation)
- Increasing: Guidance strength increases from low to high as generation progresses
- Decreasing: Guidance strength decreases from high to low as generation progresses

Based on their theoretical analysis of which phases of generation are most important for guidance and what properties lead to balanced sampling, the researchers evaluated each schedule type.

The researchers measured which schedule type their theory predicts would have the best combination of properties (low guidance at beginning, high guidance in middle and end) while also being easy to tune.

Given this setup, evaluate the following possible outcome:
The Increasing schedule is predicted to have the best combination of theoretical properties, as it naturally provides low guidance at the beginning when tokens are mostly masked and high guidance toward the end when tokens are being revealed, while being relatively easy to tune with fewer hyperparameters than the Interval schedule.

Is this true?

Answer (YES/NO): YES